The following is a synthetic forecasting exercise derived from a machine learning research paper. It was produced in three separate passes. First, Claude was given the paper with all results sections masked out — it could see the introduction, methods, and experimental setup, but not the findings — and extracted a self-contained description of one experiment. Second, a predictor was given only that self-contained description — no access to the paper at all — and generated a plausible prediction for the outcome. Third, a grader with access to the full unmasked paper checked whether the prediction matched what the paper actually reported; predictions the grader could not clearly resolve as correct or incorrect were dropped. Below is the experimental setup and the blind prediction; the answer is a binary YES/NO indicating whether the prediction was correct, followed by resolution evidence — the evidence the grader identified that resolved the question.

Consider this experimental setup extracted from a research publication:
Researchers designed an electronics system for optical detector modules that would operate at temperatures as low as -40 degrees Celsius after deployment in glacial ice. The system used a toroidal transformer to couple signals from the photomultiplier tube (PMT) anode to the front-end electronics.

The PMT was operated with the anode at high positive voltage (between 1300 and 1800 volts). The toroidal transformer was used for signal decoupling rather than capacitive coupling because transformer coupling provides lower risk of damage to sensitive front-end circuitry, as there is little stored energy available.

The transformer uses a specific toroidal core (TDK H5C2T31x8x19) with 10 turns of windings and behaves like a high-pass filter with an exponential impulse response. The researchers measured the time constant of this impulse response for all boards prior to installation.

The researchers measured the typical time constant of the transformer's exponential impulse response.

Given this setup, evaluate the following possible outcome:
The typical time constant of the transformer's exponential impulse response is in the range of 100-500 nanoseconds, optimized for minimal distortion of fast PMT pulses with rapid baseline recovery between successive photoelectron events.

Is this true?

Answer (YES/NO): NO